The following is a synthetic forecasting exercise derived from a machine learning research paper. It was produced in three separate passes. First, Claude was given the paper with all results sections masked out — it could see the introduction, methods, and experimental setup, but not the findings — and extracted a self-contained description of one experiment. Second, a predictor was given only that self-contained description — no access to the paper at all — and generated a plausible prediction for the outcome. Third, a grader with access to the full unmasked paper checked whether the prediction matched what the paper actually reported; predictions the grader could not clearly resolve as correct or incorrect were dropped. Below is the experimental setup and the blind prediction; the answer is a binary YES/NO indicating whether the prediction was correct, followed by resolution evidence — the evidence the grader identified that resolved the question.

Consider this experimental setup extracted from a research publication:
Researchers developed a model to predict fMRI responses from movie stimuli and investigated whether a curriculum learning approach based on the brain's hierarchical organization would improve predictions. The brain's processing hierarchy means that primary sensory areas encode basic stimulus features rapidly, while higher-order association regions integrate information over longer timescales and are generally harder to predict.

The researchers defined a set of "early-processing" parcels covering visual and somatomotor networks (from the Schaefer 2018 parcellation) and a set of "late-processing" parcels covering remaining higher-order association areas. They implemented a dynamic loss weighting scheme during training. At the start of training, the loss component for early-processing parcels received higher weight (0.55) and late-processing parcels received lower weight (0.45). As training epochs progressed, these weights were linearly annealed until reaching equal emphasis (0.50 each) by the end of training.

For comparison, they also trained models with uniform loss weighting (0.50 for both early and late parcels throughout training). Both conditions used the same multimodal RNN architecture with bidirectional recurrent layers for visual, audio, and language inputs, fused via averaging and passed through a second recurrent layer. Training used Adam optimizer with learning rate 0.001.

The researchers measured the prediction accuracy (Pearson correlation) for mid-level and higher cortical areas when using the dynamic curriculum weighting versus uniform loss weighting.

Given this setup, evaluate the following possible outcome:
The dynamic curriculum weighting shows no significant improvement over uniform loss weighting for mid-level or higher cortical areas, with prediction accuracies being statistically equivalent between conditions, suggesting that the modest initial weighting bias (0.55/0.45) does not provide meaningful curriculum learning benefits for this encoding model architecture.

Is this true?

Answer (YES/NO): NO